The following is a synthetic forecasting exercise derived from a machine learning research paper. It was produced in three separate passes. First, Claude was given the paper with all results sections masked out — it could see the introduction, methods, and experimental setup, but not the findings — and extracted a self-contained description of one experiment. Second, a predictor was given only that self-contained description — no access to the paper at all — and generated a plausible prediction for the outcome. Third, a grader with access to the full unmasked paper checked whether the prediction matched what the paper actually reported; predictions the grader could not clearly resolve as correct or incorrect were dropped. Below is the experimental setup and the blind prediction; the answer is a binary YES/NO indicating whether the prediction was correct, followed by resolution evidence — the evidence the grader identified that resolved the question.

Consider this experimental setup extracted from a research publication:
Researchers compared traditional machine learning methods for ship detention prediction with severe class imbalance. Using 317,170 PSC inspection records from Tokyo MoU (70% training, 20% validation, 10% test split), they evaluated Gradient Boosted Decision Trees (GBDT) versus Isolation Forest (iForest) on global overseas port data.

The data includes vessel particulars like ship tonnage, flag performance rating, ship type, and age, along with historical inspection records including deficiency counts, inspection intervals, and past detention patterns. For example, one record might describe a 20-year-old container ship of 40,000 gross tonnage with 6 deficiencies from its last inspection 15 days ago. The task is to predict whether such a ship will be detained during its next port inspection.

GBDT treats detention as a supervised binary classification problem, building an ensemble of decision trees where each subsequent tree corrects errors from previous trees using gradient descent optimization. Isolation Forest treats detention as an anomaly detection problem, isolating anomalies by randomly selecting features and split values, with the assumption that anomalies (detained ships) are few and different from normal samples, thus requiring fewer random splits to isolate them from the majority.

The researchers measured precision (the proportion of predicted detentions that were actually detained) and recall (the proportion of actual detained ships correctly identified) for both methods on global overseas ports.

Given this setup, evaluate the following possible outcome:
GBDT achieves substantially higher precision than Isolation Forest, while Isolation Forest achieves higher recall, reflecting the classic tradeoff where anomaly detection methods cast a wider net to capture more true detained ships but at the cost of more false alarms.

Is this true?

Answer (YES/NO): YES